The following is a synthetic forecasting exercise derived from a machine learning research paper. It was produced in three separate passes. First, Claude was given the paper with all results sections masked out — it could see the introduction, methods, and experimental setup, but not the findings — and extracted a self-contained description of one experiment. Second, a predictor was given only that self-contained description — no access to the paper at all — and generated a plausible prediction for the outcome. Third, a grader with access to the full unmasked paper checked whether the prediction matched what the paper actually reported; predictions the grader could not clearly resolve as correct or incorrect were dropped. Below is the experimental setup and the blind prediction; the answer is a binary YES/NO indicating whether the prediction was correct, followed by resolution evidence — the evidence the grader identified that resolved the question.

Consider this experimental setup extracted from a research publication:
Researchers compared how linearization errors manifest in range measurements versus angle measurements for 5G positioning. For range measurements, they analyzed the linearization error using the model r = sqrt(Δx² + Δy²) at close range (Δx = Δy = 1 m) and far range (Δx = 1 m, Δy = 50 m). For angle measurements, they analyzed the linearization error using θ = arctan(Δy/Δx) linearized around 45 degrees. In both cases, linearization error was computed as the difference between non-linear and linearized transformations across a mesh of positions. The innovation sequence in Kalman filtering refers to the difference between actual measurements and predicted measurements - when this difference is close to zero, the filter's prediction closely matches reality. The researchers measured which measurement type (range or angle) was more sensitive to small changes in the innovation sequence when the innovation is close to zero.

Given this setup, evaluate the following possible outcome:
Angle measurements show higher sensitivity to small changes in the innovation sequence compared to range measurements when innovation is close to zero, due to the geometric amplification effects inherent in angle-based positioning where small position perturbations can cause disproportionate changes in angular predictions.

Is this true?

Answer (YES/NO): YES